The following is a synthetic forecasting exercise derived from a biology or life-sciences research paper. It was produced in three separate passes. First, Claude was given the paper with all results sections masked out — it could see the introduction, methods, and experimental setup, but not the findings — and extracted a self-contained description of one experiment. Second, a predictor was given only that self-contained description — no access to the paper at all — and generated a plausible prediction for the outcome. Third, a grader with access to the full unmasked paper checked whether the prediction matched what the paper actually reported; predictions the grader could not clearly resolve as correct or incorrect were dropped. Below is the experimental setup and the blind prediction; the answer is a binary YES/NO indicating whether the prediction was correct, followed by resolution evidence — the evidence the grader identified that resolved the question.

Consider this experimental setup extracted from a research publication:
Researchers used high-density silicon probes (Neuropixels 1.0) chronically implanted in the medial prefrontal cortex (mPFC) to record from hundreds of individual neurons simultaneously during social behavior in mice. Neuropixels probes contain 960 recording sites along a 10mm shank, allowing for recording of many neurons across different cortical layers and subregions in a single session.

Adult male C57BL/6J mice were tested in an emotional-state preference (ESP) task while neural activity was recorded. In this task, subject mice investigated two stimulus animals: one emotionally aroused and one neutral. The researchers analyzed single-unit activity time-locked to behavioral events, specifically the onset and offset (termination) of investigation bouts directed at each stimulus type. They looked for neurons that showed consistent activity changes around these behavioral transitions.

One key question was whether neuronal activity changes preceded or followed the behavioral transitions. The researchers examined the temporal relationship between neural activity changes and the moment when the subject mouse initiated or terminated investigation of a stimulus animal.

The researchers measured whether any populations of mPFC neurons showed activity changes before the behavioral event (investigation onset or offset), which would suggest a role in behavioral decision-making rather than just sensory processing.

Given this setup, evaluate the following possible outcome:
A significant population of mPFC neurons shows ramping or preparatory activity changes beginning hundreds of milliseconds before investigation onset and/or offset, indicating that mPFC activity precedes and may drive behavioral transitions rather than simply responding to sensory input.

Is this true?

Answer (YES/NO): YES